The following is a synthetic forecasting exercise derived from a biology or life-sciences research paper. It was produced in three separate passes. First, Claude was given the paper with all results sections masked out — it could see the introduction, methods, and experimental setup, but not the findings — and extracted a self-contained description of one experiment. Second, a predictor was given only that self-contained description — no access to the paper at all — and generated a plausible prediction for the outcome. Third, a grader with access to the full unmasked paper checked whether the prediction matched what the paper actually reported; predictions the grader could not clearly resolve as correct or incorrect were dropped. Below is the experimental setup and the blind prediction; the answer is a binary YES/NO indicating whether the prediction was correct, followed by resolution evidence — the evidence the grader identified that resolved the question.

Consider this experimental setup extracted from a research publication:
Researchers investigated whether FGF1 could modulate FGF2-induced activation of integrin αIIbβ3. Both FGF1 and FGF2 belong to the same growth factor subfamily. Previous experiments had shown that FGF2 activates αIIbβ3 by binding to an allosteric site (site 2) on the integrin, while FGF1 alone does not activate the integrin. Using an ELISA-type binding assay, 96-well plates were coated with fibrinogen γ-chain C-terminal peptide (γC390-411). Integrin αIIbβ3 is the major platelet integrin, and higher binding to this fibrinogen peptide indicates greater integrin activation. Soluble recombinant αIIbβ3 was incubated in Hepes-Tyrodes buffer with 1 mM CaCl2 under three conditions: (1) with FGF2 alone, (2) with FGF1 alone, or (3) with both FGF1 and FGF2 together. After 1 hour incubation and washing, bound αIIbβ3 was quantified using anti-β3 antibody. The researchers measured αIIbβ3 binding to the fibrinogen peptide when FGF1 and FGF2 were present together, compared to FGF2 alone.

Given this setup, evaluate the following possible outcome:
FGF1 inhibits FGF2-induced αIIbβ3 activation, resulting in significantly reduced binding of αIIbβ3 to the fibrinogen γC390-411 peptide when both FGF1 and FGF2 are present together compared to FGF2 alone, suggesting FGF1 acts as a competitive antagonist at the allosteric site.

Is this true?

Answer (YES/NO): YES